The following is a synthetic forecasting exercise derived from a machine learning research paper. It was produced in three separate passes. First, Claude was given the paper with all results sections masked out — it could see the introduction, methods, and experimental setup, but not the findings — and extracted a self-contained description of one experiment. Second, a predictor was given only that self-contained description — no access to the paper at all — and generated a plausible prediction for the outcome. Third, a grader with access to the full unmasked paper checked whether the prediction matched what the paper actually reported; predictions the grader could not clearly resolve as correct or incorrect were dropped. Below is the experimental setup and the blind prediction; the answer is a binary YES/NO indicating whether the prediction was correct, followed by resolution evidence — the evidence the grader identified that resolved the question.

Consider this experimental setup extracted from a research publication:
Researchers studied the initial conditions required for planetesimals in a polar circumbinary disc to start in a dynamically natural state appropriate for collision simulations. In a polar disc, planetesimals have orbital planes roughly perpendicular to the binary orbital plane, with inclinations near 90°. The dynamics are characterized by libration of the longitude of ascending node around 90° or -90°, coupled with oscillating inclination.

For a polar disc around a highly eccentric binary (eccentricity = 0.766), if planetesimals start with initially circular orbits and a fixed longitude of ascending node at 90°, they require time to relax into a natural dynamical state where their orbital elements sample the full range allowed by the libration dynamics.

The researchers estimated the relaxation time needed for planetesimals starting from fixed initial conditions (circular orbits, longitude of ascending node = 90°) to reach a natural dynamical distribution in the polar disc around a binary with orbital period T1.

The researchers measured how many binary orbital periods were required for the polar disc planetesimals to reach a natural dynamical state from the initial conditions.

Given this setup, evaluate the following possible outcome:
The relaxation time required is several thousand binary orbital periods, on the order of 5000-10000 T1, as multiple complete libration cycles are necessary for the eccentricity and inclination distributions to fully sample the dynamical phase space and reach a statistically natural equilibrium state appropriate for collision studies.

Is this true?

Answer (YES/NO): NO